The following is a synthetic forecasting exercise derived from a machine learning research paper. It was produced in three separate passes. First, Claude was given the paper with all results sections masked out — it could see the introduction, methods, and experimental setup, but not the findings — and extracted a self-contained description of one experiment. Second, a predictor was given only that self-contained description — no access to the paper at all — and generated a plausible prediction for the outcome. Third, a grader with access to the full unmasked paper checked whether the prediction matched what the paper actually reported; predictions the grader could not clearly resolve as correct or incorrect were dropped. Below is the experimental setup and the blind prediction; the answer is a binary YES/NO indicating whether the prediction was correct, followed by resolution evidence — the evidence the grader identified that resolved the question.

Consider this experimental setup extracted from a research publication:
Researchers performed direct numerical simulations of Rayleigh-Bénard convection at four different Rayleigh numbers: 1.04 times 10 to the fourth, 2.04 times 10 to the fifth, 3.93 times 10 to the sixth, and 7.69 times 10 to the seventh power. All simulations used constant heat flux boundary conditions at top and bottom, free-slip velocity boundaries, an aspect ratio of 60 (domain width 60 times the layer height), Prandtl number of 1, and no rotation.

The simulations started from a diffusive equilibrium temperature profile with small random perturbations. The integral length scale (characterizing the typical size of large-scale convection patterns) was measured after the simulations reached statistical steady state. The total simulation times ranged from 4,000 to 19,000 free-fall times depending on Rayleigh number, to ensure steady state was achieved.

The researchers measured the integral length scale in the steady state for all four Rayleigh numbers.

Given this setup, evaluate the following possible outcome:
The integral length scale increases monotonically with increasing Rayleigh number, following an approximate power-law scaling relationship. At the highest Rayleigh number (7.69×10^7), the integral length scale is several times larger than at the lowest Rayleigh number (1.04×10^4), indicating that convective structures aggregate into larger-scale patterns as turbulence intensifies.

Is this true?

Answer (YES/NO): NO